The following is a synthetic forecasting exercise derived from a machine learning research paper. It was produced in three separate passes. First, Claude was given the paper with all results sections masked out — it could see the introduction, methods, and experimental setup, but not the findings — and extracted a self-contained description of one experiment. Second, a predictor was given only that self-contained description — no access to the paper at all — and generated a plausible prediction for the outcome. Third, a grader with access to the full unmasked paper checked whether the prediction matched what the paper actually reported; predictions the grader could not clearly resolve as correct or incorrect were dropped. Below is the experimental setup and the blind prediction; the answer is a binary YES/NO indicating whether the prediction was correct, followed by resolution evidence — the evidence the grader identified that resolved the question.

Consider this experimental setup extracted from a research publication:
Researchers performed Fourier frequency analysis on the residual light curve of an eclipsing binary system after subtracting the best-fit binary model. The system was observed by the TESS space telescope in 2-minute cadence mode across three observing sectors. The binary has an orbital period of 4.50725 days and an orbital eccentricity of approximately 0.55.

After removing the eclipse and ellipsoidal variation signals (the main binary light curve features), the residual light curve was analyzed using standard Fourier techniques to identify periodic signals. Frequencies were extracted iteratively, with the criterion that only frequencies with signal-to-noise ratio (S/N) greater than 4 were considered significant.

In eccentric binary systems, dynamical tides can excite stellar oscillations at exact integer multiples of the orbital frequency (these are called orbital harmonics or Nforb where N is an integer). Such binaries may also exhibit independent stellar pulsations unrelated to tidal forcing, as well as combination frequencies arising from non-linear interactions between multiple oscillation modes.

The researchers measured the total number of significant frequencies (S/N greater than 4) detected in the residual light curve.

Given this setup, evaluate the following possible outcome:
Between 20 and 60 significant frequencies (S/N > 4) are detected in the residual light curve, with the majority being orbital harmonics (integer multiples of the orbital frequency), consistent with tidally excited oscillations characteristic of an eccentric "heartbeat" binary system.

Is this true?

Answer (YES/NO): NO